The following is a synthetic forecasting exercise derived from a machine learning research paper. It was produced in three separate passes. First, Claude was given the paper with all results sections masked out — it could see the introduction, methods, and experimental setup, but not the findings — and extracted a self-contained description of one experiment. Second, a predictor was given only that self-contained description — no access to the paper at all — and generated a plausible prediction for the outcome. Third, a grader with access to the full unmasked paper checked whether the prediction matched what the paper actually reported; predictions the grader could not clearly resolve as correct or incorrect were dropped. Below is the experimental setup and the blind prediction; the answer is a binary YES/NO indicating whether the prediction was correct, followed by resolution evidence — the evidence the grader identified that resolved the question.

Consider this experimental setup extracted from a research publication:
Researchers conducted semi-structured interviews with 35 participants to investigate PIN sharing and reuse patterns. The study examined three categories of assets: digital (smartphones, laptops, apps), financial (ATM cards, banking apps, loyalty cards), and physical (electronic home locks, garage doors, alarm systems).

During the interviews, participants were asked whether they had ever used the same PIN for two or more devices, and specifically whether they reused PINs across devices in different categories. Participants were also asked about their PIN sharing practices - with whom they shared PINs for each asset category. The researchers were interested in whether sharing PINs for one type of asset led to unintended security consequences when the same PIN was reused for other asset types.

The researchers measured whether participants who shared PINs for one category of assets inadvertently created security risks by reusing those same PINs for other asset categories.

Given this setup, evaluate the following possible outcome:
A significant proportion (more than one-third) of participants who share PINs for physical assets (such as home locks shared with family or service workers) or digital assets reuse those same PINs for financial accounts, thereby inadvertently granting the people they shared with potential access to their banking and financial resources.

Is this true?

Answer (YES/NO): YES